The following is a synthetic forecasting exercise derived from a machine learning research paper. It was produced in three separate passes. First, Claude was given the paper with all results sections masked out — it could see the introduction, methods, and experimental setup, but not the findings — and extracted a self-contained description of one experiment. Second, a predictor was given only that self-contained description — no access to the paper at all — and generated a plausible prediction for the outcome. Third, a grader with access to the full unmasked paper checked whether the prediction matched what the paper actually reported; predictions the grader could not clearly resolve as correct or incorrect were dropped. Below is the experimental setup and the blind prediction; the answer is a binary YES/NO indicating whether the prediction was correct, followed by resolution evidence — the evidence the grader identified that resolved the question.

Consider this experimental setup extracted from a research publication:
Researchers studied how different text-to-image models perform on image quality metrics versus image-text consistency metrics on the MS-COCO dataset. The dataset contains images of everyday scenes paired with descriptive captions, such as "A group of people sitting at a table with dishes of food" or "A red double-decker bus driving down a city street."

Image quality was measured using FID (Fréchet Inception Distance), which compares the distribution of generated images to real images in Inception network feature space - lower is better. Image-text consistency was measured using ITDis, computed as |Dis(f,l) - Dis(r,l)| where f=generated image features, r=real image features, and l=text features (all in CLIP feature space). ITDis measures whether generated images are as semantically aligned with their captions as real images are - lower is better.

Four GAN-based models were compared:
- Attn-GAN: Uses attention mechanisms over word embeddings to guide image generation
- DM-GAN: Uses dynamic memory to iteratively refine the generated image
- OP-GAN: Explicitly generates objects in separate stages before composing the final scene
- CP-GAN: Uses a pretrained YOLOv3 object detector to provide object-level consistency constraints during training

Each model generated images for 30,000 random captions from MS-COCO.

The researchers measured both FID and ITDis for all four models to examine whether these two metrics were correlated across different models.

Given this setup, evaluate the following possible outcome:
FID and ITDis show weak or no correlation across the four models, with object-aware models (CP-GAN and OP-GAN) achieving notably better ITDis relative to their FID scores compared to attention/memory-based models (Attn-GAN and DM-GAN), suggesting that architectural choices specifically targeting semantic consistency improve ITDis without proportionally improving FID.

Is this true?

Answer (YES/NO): NO